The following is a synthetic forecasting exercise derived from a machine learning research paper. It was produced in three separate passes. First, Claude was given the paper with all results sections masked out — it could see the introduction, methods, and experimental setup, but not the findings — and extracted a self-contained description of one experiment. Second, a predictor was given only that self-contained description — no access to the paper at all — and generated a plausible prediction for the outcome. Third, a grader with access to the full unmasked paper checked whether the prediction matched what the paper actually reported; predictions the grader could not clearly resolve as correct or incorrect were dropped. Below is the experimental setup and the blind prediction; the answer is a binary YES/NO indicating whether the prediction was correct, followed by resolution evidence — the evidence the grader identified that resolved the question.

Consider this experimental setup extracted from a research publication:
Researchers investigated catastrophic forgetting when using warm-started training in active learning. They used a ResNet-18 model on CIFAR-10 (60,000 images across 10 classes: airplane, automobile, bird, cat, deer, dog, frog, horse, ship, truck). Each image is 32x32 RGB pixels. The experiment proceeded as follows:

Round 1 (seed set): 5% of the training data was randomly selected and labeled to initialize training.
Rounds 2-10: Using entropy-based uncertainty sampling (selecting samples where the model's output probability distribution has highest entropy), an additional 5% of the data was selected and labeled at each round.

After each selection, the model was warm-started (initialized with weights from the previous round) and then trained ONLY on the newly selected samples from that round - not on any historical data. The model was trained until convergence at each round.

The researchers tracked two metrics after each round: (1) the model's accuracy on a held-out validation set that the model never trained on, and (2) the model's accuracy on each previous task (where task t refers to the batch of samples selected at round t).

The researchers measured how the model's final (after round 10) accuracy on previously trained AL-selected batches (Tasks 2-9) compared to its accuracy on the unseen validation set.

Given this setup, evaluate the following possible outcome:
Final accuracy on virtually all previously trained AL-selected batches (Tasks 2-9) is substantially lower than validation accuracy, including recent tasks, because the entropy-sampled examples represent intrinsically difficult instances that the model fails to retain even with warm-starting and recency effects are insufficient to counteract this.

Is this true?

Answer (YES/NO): YES